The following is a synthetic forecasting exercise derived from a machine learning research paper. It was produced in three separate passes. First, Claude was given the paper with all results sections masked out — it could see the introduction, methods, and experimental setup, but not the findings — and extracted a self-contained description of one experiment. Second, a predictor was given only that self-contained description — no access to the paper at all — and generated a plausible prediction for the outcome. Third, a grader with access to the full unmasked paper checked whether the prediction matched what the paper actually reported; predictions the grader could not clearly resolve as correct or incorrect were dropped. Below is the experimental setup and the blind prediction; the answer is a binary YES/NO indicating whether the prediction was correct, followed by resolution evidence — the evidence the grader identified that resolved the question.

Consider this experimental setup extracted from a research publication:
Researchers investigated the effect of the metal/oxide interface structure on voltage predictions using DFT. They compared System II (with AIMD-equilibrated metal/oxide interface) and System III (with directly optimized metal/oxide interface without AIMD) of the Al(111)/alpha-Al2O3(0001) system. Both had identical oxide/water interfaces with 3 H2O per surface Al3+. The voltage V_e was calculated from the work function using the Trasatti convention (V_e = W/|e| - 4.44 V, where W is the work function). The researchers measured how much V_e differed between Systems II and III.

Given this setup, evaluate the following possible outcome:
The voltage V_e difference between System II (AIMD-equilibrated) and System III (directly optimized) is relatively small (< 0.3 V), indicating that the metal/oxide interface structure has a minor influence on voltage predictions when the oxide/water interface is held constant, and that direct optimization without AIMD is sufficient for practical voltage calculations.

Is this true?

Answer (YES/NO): NO